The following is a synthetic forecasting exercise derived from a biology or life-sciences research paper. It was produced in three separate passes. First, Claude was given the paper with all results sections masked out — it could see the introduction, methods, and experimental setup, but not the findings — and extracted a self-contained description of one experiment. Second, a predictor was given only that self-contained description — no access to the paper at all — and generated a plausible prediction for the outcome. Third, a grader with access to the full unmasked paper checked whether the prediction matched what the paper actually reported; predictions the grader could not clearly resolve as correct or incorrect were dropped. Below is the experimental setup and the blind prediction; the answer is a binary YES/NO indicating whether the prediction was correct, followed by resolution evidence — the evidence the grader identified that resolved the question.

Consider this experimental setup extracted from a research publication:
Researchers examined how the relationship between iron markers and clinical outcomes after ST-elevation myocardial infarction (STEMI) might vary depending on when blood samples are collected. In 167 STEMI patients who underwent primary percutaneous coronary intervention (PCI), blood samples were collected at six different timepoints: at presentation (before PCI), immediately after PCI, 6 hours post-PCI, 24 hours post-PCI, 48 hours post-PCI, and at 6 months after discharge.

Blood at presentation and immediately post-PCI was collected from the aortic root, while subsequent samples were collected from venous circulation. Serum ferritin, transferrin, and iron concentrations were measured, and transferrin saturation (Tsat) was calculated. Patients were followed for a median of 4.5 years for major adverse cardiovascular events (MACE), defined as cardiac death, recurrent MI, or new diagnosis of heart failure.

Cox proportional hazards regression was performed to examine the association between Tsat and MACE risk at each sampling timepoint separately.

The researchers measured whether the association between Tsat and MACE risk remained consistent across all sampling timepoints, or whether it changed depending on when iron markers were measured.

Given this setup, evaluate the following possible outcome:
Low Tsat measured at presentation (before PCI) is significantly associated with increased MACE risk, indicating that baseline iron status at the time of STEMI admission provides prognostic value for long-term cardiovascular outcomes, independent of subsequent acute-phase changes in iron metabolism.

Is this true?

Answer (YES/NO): NO